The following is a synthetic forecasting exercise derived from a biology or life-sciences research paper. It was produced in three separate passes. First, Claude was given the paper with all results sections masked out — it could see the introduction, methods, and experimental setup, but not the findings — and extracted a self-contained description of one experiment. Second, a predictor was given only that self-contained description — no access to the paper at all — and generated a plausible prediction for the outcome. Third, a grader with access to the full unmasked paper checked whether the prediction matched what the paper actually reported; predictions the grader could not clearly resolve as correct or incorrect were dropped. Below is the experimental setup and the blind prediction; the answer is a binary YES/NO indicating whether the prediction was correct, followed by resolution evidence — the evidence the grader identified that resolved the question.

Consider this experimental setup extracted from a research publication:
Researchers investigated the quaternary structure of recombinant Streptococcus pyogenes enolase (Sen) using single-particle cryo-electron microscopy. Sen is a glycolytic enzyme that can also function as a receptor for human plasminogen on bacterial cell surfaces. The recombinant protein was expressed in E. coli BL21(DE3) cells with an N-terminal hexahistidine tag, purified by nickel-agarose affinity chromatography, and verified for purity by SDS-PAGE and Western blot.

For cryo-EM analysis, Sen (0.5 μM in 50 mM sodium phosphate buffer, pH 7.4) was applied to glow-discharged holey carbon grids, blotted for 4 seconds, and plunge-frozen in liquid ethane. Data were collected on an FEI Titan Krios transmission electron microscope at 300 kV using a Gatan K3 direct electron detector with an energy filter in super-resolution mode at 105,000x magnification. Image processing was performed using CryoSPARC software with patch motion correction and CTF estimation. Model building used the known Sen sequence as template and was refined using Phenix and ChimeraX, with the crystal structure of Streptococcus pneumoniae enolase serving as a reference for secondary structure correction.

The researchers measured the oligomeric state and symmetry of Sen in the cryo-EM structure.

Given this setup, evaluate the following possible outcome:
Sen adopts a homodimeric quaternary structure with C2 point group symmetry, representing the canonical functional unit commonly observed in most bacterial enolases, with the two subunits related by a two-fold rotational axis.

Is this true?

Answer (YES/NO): NO